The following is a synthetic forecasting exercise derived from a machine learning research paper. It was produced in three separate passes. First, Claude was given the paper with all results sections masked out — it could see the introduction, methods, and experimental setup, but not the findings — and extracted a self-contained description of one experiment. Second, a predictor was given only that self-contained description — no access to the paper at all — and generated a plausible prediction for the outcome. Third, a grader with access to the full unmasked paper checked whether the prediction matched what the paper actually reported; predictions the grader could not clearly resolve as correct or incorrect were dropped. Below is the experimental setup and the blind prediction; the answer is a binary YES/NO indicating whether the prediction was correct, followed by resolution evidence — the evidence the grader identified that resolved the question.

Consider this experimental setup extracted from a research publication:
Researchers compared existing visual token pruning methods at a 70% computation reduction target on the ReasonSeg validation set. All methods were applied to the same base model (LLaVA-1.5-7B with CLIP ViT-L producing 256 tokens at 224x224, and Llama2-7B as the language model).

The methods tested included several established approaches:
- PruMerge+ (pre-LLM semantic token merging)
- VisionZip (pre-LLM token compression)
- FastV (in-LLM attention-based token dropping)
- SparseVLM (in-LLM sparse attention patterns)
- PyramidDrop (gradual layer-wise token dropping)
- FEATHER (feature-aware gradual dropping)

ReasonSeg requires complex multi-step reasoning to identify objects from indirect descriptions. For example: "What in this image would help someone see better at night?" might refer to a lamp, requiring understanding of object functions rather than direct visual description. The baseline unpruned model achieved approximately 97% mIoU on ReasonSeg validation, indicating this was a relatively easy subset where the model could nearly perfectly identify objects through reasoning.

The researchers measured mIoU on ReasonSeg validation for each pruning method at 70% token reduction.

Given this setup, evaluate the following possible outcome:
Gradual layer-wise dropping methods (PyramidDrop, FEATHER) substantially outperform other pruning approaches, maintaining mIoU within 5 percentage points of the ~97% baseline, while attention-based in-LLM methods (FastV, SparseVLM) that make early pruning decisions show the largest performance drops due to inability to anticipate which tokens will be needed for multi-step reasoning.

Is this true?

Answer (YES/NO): NO